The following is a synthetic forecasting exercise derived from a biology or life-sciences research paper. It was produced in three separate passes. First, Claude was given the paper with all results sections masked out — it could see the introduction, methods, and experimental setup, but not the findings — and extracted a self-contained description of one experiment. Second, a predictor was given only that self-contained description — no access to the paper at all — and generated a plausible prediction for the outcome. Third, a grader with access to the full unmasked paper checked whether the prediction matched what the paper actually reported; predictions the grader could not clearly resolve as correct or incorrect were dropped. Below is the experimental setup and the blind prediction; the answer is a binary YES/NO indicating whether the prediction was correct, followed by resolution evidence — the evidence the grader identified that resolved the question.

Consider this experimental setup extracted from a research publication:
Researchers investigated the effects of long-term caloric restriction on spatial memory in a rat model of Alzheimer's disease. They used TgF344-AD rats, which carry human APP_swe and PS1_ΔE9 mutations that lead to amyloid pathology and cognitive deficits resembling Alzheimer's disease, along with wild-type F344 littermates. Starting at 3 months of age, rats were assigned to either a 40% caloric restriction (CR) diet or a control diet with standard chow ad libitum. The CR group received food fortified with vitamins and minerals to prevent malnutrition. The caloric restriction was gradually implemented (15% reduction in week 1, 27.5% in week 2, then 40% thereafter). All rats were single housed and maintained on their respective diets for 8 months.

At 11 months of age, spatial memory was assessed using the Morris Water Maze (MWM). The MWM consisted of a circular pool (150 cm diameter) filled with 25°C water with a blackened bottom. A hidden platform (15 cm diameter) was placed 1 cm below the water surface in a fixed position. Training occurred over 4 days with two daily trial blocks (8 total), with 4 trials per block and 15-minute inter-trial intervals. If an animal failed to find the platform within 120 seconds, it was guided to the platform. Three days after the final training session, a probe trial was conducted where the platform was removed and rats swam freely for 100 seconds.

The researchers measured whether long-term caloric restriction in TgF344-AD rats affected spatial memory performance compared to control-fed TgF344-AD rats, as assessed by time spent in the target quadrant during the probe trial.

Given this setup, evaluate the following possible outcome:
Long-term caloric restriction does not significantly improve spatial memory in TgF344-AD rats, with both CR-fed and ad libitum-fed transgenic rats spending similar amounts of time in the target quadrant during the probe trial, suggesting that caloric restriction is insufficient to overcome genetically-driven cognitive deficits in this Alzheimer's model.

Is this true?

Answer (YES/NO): NO